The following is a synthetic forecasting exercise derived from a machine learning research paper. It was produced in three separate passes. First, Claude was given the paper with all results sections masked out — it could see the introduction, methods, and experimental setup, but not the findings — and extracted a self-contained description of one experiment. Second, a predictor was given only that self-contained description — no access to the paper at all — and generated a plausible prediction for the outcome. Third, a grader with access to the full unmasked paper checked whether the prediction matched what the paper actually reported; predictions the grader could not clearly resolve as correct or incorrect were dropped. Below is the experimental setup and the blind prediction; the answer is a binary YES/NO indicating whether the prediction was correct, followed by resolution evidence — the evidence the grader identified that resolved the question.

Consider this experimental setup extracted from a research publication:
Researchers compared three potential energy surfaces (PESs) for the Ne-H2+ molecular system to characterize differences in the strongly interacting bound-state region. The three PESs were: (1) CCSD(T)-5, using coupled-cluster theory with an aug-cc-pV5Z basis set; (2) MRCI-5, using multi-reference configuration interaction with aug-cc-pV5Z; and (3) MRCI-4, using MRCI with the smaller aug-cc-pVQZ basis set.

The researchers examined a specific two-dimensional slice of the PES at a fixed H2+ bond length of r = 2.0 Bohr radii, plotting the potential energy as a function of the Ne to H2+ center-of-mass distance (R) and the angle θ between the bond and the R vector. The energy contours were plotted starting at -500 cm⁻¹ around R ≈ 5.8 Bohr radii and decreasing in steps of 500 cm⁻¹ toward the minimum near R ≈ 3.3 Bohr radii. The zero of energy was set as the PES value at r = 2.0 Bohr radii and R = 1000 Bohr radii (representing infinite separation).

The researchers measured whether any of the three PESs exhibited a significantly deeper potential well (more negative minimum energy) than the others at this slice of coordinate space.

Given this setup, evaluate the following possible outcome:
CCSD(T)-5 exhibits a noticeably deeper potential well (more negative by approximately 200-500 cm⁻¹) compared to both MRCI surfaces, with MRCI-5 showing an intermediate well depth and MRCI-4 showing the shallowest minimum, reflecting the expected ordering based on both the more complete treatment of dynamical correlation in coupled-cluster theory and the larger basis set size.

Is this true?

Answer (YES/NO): NO